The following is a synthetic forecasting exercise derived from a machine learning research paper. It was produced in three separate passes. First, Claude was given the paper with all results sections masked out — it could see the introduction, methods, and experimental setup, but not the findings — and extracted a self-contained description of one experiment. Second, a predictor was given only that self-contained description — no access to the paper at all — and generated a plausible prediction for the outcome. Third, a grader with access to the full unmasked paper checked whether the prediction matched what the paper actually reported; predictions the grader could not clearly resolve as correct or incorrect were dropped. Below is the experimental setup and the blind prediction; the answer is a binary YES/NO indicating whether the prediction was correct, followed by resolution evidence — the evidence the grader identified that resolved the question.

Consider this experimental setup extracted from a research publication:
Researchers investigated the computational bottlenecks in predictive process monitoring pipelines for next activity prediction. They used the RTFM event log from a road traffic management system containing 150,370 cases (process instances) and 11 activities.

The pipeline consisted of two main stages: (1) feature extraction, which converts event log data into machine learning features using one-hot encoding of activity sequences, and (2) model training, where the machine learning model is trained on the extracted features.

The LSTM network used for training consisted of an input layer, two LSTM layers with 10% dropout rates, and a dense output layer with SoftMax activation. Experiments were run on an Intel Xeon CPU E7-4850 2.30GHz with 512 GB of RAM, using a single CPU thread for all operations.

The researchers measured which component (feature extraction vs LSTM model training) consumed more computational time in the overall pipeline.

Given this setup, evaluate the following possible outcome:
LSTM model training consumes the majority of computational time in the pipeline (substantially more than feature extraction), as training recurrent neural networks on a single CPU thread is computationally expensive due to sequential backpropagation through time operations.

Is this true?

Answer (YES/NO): NO